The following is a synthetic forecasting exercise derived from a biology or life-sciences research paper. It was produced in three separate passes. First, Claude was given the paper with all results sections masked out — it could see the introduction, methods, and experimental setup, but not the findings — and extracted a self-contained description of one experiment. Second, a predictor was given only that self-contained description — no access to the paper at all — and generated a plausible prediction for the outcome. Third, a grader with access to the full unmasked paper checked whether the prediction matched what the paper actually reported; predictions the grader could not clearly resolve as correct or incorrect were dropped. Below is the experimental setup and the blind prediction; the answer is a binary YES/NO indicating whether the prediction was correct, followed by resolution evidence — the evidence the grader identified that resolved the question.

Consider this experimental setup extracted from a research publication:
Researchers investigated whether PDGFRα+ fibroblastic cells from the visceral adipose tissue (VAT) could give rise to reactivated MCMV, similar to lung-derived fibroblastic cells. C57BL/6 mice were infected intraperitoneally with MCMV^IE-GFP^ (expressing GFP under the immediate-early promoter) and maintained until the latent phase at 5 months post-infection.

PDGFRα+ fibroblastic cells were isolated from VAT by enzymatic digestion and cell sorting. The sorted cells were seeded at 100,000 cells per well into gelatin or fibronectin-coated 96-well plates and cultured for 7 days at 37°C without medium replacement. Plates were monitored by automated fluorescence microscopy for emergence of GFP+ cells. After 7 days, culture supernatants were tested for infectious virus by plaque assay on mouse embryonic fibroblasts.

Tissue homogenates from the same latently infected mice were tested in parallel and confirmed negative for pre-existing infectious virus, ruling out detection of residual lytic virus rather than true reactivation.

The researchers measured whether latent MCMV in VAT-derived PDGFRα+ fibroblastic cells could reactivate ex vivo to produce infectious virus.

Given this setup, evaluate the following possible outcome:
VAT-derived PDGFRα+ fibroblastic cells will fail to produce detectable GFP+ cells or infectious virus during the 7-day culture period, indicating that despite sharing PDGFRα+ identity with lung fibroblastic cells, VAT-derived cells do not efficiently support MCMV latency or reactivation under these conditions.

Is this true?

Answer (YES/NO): NO